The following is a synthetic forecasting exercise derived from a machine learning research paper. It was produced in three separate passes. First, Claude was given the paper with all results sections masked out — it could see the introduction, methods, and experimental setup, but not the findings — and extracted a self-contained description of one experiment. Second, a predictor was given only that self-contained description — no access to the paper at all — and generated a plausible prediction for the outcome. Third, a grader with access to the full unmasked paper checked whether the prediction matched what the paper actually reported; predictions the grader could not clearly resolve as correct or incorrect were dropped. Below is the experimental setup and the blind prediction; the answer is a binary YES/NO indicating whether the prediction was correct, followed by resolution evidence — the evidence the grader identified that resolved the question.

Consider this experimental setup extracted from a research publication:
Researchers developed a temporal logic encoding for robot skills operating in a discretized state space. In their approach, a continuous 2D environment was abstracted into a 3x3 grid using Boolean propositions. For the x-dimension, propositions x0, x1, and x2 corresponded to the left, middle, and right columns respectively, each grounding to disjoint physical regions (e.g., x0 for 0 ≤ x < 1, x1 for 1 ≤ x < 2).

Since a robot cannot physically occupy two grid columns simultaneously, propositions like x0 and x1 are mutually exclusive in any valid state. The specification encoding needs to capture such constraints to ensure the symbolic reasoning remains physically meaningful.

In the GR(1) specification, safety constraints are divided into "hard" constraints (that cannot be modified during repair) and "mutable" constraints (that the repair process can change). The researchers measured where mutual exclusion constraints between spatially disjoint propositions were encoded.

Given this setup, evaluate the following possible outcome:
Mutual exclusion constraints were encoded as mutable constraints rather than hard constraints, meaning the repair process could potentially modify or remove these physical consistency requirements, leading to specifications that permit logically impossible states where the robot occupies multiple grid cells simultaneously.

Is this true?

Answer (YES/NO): NO